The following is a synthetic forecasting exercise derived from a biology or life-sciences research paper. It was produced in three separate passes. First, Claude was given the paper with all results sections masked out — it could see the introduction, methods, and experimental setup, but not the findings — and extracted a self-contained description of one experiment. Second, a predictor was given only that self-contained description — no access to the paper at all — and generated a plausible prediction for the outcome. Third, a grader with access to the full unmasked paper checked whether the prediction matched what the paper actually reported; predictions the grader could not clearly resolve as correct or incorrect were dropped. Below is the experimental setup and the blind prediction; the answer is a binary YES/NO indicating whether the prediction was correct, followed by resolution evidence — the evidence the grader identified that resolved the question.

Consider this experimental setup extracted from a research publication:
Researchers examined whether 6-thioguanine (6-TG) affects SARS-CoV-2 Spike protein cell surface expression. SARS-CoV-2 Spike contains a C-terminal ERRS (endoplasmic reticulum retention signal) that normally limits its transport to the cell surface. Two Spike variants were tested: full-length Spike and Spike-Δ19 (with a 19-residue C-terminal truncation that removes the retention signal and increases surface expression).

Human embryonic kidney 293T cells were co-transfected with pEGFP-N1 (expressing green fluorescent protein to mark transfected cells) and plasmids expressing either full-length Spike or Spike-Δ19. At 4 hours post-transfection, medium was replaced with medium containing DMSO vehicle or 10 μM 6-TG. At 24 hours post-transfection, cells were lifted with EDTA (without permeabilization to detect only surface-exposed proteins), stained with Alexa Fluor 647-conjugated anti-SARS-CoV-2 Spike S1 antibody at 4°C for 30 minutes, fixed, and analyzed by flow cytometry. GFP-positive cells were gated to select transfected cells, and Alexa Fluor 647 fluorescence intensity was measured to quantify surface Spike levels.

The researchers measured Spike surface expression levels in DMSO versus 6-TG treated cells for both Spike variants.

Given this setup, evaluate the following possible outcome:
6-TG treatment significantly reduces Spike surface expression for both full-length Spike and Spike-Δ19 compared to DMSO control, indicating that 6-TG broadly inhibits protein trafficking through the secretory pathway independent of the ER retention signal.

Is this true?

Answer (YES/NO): NO